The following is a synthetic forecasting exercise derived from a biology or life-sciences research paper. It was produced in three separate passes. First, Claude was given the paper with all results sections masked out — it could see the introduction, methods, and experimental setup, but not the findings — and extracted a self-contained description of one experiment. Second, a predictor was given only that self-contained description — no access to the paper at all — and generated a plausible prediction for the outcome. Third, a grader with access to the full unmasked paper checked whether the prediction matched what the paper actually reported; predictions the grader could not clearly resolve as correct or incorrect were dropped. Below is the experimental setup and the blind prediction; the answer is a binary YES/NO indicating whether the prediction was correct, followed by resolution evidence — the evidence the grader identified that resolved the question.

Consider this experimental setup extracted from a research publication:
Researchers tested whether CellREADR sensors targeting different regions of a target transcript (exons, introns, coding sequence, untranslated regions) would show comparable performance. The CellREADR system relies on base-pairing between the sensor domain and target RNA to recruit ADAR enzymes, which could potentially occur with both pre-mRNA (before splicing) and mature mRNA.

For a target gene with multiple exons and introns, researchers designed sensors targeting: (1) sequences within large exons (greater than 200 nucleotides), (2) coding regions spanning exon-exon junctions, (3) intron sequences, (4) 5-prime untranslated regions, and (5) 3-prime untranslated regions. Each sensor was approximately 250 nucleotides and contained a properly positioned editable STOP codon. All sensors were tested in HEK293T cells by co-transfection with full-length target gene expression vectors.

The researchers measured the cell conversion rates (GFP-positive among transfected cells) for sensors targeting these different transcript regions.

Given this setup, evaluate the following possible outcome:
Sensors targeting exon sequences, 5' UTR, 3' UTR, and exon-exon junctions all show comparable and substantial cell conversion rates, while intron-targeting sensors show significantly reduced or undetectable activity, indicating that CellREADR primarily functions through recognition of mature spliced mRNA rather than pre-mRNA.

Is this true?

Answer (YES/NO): NO